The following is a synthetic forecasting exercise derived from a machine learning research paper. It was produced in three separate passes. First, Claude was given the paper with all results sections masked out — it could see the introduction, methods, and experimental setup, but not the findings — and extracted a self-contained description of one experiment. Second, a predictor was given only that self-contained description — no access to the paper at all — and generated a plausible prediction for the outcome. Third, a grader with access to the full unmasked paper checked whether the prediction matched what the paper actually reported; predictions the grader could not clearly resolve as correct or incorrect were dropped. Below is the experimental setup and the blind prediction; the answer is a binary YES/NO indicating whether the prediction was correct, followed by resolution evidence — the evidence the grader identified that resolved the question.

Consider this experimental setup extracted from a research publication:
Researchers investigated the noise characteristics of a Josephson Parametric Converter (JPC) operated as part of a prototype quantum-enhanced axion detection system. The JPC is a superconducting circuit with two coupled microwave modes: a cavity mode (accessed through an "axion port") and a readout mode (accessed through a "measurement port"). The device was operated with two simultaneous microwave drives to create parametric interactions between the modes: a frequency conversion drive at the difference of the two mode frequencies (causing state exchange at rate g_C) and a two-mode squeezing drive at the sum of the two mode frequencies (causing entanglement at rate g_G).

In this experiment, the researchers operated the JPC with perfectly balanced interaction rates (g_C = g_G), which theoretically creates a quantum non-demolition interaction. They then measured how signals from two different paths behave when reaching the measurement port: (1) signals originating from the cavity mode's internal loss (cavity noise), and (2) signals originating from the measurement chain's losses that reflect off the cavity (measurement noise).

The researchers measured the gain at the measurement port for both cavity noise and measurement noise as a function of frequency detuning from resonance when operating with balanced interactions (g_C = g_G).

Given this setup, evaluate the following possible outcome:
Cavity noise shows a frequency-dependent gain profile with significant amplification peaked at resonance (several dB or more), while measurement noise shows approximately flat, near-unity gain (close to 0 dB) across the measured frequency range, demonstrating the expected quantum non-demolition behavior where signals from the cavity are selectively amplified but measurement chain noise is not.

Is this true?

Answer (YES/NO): YES